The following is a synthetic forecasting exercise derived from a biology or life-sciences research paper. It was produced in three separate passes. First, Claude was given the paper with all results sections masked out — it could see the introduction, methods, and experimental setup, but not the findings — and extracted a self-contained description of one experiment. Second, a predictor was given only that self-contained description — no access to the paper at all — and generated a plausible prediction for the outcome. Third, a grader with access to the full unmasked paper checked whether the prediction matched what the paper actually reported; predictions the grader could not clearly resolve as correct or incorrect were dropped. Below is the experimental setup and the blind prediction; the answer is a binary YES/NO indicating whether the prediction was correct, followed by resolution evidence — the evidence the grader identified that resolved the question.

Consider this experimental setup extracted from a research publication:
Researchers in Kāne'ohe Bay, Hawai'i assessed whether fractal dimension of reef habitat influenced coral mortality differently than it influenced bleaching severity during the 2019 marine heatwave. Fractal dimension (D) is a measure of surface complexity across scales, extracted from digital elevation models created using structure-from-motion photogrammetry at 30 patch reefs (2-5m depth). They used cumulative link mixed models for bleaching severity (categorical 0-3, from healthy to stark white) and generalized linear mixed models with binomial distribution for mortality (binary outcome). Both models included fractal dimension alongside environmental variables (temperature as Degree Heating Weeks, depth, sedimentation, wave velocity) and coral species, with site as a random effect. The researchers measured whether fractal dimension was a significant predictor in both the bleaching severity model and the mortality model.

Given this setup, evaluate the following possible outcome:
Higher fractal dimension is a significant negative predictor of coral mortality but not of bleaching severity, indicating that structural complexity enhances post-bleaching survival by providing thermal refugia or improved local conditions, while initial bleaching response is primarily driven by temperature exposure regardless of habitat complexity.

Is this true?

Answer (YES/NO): NO